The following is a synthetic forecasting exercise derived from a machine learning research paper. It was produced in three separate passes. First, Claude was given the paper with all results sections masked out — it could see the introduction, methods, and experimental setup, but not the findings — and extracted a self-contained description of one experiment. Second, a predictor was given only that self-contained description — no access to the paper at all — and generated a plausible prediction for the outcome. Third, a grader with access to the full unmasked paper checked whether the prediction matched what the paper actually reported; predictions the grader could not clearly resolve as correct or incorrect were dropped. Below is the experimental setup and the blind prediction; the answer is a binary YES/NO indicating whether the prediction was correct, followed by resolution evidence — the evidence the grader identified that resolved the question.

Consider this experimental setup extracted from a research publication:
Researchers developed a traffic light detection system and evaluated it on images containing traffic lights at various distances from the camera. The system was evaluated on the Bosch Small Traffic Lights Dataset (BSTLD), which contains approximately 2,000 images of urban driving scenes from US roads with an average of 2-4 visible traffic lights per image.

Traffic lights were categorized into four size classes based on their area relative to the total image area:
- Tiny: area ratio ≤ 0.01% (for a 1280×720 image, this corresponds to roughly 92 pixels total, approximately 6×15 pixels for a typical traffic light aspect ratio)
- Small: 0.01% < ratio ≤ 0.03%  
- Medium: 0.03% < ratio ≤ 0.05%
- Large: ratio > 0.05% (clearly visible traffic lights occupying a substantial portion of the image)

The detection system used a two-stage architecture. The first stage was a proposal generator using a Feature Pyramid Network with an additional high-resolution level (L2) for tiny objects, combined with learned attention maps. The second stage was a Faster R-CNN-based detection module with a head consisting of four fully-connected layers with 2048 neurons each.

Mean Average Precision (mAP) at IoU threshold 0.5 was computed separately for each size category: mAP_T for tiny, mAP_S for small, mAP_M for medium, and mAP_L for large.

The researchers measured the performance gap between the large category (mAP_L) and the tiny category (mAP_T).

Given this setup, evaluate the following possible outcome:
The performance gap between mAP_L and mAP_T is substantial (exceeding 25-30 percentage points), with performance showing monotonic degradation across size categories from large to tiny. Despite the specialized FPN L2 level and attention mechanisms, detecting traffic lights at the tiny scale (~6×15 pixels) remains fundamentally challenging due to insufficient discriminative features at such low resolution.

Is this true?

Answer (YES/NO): YES